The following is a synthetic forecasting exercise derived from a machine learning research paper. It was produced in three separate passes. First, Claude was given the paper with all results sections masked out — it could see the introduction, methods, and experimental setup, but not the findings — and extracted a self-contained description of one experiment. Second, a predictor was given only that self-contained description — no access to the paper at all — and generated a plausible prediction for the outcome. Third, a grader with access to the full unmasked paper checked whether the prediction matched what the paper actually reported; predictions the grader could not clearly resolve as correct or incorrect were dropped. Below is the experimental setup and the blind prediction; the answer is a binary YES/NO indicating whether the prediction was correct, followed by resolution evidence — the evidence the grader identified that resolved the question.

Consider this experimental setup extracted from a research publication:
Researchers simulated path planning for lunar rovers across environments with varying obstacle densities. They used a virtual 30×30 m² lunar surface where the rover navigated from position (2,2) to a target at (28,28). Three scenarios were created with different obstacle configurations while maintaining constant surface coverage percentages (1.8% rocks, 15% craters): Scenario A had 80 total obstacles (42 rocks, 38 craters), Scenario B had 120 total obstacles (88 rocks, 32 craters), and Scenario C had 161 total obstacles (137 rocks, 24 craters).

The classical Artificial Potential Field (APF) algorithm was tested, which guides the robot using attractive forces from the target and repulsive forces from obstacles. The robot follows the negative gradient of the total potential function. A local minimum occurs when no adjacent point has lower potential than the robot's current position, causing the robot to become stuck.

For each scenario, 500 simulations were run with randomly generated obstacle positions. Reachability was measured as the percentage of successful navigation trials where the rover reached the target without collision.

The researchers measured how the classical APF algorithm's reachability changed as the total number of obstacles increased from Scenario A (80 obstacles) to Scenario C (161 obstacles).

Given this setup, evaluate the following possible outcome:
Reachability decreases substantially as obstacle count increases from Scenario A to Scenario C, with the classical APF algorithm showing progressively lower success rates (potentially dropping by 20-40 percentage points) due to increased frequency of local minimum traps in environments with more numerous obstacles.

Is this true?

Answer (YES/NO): YES